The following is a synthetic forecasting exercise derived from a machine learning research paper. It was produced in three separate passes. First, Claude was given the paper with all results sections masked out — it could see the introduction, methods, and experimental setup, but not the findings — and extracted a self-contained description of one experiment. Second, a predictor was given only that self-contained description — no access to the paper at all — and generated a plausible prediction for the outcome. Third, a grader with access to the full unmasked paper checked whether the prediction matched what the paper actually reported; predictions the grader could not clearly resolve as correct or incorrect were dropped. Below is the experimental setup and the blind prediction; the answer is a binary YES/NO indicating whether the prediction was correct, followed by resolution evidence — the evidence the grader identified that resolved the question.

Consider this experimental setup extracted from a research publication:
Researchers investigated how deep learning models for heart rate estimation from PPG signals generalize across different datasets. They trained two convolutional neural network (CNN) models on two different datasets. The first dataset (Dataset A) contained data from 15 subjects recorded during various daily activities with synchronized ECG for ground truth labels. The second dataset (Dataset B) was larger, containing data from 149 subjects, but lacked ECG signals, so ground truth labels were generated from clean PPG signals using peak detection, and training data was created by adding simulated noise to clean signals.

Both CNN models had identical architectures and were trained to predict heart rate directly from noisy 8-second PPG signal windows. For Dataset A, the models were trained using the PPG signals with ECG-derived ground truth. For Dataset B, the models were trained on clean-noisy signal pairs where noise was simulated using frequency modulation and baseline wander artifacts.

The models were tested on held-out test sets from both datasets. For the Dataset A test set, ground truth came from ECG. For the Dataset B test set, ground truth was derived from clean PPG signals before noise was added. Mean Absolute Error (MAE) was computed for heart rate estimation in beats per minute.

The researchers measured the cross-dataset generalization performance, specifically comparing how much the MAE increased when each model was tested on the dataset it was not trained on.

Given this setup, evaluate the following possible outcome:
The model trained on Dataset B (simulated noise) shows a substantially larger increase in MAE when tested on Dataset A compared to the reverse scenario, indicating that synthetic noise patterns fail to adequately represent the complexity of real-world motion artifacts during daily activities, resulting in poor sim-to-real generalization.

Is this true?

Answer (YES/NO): YES